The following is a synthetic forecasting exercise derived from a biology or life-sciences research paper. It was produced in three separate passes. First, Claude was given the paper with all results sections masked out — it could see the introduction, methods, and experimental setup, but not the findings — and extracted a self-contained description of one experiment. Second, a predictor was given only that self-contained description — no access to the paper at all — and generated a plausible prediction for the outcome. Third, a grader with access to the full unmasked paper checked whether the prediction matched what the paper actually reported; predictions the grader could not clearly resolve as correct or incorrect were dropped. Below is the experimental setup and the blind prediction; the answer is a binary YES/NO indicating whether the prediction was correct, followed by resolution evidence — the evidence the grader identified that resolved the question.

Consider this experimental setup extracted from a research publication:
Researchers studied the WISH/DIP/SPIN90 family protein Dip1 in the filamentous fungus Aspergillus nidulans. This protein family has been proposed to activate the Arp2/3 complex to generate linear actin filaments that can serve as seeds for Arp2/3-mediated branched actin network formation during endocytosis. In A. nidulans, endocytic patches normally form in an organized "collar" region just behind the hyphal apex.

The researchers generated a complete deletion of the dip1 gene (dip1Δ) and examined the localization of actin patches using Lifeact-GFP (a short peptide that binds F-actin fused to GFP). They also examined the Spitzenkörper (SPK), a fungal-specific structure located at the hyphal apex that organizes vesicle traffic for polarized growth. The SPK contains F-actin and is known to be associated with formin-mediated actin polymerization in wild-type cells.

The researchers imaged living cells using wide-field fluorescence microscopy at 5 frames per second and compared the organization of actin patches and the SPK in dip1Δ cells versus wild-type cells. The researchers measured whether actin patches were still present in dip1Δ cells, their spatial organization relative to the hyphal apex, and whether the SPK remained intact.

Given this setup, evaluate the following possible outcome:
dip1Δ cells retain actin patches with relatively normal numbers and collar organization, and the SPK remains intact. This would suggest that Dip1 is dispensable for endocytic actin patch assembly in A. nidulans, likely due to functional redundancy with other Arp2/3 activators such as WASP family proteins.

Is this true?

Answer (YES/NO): NO